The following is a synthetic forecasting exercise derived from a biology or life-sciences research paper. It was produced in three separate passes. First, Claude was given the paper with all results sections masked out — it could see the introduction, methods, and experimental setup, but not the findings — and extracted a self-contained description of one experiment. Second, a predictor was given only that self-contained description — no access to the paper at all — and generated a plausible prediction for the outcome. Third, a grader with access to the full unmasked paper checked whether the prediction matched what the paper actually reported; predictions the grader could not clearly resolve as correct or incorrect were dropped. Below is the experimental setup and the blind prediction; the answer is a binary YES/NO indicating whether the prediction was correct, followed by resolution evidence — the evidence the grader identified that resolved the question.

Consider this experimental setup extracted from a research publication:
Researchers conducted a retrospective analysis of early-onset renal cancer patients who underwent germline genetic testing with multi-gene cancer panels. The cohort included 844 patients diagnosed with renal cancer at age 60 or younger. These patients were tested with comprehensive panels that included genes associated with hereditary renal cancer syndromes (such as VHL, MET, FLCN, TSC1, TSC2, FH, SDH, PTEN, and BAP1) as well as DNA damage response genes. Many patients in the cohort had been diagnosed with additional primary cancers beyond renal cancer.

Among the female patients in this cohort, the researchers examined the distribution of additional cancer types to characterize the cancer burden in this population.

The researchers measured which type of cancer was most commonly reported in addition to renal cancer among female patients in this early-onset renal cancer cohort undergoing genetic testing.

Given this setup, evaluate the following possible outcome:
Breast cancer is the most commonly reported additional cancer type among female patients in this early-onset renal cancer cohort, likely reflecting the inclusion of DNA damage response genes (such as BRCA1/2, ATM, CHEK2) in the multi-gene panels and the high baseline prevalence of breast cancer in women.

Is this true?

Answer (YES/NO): YES